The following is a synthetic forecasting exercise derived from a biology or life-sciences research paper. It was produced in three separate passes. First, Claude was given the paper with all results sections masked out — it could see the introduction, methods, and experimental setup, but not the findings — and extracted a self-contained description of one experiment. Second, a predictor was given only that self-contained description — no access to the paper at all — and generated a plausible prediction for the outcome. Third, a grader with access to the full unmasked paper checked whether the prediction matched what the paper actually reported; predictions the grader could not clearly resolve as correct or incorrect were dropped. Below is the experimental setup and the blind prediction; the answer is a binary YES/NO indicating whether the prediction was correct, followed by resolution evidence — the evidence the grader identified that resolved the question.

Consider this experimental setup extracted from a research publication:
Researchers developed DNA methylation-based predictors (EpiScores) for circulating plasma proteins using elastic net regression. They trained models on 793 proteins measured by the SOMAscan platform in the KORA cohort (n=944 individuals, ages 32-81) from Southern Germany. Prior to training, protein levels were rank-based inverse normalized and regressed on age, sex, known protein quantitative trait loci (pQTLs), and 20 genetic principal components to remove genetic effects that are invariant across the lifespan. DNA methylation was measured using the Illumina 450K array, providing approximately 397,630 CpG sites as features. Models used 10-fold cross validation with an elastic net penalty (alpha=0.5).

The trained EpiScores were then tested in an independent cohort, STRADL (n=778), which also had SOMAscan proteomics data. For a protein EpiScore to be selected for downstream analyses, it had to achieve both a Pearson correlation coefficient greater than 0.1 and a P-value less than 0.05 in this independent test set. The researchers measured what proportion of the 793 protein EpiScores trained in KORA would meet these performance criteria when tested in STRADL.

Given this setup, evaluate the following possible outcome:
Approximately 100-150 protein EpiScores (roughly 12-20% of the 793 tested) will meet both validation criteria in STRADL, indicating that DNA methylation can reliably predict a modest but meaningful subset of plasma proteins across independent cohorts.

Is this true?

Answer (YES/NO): NO